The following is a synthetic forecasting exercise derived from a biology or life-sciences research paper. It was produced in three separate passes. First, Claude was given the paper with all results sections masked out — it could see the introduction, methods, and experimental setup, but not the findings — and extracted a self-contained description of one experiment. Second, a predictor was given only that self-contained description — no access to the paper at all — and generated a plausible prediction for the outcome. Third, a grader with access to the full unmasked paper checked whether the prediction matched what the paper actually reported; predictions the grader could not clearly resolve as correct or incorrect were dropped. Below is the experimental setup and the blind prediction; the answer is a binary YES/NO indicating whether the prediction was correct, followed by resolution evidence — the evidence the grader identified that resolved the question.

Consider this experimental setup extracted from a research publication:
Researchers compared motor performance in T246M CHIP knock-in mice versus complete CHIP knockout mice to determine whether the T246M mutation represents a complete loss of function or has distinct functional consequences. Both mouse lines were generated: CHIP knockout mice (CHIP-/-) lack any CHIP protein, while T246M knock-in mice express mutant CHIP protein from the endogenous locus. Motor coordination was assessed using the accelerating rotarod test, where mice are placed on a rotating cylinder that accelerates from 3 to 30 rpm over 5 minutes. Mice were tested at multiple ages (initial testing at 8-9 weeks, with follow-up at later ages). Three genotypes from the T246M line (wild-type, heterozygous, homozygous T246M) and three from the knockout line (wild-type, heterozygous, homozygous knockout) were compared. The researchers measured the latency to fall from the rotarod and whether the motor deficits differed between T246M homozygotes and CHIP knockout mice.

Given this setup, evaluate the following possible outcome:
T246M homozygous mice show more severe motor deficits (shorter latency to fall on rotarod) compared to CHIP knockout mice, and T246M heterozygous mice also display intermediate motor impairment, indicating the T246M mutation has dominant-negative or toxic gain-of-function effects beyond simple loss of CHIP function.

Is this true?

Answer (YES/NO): NO